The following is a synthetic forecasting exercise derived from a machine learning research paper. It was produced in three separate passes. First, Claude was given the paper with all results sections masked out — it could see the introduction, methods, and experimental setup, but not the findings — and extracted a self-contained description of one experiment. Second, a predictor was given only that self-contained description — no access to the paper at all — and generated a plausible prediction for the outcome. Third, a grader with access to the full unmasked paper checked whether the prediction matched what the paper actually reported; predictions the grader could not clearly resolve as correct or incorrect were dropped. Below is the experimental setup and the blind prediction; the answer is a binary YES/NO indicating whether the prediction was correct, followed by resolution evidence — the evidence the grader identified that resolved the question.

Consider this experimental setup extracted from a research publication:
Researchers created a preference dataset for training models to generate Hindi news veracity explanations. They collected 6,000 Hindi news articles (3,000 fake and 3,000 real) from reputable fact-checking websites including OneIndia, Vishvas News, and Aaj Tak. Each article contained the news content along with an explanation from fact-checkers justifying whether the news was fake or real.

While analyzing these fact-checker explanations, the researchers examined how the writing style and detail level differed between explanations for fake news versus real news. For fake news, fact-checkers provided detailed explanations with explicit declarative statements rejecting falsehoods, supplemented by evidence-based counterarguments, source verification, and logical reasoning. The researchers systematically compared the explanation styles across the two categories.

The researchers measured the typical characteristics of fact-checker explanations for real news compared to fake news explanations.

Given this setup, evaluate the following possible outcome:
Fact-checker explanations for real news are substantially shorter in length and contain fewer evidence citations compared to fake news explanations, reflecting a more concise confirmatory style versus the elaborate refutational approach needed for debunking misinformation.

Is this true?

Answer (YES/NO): YES